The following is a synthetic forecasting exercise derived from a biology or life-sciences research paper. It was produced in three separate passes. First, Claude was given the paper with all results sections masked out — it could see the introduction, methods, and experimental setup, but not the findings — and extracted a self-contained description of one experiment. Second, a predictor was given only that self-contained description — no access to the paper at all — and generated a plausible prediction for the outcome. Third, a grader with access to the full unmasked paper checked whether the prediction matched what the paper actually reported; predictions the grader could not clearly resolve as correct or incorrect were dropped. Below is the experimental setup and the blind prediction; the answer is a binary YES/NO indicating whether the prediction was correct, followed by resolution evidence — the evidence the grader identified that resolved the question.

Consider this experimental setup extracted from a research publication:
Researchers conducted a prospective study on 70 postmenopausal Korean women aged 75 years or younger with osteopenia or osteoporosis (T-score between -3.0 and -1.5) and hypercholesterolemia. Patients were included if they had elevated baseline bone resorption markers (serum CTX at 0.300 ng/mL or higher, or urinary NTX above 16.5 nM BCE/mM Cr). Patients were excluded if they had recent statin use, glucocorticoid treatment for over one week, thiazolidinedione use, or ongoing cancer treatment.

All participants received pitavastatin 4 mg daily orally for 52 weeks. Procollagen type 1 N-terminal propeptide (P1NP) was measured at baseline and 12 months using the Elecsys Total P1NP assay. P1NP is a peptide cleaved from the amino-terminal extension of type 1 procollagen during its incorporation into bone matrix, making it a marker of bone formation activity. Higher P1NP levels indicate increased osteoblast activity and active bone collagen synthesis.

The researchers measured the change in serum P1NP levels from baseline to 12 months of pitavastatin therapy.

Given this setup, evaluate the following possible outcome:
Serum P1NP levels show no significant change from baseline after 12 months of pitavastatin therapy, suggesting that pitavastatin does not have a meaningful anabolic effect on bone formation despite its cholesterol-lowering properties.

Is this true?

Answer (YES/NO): NO